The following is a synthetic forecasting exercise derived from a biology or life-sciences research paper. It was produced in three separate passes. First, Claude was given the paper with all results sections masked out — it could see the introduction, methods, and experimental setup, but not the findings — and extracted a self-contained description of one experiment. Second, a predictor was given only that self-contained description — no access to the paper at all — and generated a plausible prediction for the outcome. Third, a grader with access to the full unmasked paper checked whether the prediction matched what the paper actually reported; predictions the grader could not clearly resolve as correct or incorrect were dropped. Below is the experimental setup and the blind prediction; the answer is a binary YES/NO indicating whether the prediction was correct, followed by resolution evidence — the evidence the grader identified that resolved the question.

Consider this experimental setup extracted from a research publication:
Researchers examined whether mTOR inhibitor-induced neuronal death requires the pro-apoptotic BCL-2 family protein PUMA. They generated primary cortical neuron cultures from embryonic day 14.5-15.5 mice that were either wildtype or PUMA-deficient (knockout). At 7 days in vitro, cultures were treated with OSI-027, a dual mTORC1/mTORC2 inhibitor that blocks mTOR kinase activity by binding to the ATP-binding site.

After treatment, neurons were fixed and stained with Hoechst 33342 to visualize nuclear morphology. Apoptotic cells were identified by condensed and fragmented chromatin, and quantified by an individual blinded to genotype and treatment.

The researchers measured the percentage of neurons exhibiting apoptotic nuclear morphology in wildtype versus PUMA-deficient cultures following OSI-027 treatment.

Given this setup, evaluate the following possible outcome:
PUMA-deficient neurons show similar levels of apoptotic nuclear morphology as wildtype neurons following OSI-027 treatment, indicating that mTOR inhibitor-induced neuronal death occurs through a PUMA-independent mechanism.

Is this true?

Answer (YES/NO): NO